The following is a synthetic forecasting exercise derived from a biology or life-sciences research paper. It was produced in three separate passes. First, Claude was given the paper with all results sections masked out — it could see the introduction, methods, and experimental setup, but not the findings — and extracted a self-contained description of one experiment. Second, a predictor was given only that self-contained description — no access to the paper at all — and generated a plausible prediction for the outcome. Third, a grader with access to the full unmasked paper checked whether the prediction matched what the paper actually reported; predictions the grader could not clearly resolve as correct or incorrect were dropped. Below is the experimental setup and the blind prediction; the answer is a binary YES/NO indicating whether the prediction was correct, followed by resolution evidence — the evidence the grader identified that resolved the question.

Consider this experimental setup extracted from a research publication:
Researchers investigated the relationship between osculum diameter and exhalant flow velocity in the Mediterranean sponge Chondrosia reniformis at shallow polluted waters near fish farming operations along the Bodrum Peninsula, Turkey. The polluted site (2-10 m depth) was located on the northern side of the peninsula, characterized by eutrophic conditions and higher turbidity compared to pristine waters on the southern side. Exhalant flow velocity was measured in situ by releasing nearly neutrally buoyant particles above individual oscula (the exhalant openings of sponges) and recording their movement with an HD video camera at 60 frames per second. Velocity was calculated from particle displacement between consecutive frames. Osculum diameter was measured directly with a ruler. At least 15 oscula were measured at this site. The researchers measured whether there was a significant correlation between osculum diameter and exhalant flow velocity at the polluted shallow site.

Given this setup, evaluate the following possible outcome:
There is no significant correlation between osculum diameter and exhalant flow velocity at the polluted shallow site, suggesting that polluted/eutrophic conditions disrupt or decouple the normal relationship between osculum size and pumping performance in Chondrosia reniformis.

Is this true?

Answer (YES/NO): NO